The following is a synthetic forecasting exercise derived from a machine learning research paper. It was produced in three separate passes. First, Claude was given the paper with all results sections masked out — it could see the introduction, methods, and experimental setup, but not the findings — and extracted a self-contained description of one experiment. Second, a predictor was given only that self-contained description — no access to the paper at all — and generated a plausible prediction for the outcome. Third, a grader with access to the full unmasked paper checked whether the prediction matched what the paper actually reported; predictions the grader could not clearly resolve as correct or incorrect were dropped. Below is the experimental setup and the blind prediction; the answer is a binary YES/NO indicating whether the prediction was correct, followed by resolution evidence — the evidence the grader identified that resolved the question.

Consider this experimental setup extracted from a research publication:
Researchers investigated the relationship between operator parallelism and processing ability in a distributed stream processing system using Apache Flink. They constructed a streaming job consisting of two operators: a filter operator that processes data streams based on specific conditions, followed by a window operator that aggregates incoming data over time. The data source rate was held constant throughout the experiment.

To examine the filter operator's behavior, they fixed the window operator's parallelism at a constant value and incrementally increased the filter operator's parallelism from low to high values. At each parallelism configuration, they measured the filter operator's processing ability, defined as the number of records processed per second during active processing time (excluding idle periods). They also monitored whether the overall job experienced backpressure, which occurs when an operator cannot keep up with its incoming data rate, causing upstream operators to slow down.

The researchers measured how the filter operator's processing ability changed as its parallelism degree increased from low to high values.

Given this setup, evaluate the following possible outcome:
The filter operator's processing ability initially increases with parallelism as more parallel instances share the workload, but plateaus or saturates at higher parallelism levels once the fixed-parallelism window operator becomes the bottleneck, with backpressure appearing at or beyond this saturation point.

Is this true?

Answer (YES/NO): NO